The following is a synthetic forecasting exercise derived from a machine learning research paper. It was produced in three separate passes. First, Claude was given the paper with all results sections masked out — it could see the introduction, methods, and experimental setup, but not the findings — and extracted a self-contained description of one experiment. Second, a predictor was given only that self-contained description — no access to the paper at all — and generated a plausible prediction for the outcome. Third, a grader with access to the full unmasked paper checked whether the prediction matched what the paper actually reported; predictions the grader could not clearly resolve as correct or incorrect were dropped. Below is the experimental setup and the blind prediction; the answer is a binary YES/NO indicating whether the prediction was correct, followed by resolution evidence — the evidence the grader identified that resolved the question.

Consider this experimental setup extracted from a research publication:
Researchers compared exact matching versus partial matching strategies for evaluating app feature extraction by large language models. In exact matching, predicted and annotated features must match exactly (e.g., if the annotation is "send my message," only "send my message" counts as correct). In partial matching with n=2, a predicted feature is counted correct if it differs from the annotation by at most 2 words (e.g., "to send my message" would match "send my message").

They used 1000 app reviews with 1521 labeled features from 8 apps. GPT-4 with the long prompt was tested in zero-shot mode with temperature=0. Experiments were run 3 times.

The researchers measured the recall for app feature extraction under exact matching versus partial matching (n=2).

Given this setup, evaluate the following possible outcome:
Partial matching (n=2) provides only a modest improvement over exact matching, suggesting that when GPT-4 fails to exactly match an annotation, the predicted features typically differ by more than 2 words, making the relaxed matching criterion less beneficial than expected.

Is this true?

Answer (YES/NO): NO